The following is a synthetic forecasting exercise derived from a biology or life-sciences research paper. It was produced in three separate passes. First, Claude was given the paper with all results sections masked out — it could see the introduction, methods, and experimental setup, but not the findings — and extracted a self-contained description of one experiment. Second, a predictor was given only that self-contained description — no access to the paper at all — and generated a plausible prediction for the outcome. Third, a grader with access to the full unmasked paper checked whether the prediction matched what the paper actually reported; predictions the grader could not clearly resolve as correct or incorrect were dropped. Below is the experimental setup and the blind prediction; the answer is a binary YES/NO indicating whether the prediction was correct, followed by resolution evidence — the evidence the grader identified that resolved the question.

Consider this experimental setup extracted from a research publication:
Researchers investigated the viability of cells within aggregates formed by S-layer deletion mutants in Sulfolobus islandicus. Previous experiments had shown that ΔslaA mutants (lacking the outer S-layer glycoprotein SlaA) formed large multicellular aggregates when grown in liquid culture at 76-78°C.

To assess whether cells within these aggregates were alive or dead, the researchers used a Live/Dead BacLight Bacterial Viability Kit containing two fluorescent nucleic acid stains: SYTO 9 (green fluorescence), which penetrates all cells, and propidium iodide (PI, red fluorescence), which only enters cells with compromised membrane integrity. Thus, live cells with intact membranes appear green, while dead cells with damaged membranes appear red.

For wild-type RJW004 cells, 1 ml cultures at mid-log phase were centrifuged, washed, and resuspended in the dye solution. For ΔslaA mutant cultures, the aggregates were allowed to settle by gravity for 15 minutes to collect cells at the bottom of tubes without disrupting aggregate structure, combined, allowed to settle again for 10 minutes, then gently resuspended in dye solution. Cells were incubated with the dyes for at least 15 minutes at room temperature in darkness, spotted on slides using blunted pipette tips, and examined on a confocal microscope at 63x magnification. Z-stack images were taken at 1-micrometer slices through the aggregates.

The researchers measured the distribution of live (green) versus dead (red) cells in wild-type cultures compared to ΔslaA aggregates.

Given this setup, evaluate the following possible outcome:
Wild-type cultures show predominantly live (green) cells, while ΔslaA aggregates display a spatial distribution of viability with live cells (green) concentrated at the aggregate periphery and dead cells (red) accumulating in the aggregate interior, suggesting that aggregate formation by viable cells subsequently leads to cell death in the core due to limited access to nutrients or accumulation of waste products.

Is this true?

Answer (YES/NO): NO